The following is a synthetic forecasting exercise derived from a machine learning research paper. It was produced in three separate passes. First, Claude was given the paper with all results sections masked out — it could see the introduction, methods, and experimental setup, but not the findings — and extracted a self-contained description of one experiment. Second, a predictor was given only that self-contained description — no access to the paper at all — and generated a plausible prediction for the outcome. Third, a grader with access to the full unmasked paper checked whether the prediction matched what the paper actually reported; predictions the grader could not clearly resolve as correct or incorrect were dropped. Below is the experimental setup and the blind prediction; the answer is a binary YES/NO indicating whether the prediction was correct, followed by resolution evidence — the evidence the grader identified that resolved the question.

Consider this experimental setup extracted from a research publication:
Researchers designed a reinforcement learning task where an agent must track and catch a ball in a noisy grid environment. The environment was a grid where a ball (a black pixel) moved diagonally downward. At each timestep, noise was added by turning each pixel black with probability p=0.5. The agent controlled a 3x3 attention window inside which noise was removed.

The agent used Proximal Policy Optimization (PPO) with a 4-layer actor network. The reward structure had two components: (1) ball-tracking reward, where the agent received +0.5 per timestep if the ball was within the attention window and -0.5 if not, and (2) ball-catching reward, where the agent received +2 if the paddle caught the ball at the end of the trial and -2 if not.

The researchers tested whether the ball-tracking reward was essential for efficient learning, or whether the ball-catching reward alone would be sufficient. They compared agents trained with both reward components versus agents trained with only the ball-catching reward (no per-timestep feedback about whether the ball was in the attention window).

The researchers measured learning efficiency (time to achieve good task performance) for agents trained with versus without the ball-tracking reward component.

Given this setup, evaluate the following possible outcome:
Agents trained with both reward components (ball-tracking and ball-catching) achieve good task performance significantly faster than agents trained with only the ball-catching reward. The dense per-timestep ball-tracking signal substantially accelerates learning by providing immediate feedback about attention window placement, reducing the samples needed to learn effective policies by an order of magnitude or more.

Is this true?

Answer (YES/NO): YES